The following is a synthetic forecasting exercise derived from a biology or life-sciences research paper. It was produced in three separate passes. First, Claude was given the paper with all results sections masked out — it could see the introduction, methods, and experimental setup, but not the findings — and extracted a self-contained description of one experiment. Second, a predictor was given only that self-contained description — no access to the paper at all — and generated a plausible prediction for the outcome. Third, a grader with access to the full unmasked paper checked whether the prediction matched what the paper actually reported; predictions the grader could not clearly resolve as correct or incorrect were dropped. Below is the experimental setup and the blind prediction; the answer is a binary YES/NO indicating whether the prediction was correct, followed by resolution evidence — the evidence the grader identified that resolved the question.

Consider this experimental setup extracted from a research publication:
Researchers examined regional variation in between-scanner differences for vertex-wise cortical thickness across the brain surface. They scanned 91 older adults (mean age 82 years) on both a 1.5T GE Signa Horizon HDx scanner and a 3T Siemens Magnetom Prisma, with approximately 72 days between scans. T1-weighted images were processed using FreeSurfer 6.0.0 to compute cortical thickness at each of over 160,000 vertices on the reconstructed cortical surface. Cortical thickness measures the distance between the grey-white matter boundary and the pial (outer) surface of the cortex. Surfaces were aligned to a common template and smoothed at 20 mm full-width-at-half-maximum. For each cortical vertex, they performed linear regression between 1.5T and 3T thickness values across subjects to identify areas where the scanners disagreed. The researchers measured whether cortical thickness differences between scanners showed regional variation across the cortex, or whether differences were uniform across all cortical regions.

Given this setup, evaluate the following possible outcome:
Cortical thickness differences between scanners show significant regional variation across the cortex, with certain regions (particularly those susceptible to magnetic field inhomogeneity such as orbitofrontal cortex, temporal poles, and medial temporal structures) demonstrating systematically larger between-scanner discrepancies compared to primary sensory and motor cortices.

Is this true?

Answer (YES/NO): NO